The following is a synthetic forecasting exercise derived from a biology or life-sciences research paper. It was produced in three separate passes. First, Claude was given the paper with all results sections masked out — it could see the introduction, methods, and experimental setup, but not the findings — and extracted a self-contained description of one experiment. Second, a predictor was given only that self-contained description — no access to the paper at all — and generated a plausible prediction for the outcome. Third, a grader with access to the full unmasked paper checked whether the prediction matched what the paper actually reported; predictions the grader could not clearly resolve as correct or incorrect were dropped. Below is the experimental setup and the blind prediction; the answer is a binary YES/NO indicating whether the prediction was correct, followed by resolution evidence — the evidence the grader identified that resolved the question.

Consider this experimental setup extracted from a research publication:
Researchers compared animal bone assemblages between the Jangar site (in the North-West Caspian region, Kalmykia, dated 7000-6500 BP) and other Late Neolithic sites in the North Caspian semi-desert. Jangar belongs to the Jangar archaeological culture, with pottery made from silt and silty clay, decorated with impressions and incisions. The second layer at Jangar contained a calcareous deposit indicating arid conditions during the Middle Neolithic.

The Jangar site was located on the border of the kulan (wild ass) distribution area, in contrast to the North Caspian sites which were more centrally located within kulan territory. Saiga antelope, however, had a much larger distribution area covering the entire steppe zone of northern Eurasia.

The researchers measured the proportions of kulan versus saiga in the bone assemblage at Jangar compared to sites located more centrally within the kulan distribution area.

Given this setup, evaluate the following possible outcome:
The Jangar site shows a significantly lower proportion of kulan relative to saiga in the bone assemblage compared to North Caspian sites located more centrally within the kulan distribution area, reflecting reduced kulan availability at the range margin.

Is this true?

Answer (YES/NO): YES